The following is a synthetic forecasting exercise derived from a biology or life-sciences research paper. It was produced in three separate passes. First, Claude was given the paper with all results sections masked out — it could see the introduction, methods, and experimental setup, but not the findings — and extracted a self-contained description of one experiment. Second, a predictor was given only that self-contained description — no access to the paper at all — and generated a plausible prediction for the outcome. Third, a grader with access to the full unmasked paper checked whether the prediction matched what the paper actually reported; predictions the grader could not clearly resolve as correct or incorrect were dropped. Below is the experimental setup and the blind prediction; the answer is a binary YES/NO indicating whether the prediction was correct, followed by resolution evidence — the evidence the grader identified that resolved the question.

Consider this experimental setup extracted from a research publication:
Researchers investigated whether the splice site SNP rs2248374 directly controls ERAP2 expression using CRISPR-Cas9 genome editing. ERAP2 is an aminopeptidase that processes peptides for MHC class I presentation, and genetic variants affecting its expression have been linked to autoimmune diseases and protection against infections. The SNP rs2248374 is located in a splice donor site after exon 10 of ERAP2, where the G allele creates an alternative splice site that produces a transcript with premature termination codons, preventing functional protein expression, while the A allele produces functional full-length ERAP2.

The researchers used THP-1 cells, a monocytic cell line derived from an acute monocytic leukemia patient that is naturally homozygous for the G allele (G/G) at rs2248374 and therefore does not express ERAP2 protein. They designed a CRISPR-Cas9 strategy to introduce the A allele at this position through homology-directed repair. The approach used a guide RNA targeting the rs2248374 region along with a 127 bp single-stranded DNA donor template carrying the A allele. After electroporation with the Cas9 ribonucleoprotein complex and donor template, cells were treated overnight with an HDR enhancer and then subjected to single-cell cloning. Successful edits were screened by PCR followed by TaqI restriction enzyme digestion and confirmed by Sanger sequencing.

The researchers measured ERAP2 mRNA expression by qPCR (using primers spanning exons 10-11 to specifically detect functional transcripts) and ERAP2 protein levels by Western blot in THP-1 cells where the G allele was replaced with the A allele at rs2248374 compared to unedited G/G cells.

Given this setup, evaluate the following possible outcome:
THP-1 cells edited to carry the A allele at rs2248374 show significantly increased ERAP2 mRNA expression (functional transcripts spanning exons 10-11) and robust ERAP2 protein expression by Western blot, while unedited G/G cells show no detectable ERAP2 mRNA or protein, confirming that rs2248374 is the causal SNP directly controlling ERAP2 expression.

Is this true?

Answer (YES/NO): YES